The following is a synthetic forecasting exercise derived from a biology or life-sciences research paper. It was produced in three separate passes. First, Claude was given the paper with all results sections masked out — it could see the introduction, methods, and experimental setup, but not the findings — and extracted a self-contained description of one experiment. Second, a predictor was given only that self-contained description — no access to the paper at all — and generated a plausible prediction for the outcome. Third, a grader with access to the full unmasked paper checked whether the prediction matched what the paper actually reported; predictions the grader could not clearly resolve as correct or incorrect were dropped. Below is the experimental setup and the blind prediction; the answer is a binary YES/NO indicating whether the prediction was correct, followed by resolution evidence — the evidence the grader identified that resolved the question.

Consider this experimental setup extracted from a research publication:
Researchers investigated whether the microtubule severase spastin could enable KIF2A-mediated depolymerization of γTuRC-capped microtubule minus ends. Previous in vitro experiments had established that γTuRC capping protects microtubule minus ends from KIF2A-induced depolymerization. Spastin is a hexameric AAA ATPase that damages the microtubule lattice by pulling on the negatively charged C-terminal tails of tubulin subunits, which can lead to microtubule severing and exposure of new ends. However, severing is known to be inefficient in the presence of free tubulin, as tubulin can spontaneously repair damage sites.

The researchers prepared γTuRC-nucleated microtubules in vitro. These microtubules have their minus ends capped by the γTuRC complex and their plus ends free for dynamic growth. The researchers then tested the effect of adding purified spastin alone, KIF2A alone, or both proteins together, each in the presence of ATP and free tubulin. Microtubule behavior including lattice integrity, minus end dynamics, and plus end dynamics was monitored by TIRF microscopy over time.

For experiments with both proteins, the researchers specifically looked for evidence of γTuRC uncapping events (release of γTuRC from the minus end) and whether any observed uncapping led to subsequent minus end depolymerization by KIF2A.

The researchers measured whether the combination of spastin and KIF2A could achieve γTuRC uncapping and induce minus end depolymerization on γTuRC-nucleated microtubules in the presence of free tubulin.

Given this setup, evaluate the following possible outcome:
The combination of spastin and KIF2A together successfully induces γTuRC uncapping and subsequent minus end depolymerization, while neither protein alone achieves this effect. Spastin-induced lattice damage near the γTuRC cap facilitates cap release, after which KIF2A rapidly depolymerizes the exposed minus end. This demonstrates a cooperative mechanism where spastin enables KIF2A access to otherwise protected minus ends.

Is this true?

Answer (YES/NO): NO